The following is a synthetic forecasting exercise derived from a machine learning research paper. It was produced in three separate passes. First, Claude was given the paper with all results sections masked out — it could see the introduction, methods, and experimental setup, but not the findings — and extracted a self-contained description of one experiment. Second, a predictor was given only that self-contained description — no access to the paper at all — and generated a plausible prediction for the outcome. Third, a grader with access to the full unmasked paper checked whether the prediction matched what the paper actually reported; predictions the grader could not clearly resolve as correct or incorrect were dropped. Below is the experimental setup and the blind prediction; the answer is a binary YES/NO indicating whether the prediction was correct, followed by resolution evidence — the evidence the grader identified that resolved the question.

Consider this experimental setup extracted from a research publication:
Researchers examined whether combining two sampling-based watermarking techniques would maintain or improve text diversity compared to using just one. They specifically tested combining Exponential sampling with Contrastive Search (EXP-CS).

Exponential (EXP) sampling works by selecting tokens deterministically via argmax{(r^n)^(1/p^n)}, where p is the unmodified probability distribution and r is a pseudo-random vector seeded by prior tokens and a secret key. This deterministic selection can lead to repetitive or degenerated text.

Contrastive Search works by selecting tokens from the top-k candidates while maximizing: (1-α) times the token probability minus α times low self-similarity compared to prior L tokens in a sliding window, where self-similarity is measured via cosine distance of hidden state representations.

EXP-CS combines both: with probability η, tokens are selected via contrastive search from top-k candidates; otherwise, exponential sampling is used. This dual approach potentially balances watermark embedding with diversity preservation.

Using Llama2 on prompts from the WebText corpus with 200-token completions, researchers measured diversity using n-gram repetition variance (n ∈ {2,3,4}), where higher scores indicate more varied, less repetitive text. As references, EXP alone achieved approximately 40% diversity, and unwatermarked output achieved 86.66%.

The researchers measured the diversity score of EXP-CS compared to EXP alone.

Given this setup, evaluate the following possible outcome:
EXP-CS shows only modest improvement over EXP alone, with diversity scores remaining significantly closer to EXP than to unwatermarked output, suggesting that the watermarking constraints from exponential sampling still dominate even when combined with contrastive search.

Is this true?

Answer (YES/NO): NO